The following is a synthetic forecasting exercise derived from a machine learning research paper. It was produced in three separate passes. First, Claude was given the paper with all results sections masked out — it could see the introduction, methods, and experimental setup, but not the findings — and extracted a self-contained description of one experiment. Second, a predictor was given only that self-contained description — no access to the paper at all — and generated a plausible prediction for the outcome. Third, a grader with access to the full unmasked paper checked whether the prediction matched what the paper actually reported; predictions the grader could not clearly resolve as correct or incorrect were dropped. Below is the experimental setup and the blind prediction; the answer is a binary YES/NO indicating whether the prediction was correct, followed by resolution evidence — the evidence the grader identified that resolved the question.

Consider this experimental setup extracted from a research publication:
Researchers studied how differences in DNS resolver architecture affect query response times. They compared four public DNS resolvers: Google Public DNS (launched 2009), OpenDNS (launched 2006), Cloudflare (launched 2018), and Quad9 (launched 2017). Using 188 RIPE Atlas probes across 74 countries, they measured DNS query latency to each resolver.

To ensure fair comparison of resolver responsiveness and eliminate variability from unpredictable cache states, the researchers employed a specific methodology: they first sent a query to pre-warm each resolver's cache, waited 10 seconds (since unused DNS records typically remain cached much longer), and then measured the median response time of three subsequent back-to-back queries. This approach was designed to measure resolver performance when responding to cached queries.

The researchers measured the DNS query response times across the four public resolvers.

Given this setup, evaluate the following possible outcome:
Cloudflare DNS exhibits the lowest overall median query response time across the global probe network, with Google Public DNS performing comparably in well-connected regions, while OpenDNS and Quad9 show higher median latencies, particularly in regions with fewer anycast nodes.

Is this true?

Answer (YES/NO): NO